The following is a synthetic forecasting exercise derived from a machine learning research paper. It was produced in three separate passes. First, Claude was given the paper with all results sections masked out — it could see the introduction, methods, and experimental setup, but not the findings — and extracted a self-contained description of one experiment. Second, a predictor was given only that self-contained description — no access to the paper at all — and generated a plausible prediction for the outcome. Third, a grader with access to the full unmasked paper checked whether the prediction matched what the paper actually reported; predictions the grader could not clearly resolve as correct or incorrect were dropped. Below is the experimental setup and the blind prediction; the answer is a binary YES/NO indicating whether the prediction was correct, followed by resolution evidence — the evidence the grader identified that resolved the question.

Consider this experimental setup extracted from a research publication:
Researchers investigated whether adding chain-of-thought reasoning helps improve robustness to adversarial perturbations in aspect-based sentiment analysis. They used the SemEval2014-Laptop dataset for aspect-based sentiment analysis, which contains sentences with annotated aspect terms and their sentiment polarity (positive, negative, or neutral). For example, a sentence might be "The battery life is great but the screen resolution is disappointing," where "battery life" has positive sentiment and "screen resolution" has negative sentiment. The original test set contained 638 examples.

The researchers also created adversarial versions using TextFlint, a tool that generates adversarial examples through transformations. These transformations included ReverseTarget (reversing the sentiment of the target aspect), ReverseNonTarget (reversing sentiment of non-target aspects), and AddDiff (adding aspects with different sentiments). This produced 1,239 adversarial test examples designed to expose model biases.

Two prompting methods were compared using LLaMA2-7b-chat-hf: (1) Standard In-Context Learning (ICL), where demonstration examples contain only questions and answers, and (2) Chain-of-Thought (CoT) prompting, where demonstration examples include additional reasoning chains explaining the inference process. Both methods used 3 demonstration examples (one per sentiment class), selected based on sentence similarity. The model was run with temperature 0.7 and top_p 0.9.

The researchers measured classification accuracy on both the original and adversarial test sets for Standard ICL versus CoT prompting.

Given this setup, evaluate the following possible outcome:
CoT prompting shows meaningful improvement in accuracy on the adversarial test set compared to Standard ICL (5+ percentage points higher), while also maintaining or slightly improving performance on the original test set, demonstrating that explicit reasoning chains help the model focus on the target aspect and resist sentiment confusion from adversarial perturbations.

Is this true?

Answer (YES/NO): NO